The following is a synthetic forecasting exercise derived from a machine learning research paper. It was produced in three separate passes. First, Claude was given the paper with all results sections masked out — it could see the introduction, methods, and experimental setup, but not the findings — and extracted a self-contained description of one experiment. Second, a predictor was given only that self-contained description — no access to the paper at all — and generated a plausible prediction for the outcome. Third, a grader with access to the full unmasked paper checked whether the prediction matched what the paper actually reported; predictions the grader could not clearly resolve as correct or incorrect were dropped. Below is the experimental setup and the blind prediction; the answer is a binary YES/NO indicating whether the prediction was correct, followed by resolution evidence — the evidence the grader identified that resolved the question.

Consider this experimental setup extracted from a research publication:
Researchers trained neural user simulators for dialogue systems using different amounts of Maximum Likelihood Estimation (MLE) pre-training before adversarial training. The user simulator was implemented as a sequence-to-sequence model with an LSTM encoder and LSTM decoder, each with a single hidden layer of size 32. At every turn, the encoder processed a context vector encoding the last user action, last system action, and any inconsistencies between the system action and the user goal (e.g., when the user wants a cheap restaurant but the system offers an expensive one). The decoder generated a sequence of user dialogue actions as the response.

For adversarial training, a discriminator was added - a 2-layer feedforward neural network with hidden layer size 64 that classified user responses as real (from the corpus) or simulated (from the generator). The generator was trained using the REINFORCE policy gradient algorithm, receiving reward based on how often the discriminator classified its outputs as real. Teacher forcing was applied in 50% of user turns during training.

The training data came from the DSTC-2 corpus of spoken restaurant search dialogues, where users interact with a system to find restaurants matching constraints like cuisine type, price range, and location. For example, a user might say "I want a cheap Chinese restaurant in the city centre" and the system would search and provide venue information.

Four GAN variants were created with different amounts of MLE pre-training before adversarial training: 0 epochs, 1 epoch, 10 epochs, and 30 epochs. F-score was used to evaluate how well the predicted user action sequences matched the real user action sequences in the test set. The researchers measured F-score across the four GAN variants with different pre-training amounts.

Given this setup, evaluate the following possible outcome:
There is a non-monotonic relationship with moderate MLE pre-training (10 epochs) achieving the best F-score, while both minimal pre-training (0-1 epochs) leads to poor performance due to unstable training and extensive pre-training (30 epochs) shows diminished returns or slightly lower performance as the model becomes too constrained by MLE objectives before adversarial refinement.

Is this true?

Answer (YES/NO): YES